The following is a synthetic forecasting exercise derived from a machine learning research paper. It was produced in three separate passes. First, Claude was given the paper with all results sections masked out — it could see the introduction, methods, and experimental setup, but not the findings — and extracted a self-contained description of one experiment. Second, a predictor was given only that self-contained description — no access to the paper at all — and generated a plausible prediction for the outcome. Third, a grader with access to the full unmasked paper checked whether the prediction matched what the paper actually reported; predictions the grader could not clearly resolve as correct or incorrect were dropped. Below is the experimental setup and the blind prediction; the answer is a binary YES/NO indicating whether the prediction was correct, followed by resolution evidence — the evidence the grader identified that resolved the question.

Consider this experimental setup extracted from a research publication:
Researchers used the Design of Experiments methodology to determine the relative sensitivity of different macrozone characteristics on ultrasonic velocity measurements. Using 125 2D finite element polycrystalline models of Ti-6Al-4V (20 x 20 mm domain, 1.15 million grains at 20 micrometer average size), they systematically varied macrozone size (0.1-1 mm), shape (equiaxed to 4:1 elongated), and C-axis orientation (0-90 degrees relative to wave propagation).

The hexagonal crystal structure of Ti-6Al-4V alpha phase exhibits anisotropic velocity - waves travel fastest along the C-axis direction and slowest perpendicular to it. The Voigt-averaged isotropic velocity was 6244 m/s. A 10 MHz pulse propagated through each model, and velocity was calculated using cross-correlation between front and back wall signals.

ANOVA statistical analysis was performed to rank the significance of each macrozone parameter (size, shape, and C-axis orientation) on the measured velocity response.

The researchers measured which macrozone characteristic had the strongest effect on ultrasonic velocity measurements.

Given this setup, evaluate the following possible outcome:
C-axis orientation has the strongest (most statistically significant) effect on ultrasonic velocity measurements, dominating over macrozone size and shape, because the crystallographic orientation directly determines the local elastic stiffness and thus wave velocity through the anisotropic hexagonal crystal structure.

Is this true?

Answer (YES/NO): YES